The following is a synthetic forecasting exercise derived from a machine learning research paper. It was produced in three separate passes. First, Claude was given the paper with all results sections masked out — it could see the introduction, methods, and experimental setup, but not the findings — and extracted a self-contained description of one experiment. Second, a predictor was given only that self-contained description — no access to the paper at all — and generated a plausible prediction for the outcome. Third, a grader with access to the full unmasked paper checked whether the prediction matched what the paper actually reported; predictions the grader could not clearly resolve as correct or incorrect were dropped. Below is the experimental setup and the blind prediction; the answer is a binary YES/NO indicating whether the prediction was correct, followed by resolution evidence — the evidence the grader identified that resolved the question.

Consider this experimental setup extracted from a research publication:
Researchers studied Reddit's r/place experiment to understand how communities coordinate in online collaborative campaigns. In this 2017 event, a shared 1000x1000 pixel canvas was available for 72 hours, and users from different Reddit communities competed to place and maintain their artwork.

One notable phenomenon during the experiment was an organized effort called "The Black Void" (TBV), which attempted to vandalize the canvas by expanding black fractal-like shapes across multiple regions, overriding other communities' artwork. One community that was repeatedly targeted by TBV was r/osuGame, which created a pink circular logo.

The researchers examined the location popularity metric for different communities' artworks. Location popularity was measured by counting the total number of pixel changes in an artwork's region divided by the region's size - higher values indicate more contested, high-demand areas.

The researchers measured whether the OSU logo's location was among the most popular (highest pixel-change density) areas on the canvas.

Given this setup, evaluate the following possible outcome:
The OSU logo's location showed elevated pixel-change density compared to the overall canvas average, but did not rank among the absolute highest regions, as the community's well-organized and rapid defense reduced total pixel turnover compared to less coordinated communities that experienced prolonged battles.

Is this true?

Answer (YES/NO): NO